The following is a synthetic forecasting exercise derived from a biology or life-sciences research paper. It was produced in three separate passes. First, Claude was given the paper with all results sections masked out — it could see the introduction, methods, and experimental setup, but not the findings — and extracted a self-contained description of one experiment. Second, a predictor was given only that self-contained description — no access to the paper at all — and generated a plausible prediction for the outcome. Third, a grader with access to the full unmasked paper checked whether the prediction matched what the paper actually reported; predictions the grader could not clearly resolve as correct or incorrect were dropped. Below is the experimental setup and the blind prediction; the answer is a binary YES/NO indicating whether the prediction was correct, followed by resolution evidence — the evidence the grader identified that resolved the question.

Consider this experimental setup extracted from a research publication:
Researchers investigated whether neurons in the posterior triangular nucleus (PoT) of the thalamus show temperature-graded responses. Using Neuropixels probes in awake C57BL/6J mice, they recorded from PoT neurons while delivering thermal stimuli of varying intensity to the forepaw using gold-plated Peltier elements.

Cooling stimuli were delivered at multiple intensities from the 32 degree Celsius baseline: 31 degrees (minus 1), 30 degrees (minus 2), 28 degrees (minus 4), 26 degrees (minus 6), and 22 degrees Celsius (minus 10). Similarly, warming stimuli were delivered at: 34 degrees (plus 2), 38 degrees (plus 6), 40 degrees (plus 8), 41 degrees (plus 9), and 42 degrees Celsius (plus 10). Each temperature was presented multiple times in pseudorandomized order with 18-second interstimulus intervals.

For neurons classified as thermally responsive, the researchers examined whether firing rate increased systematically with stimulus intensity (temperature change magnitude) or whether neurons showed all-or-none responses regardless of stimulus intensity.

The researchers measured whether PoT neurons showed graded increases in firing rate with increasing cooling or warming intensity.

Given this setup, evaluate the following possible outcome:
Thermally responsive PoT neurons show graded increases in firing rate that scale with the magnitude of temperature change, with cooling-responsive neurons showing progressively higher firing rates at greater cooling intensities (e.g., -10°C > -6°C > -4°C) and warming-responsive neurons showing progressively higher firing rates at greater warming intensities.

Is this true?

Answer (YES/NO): YES